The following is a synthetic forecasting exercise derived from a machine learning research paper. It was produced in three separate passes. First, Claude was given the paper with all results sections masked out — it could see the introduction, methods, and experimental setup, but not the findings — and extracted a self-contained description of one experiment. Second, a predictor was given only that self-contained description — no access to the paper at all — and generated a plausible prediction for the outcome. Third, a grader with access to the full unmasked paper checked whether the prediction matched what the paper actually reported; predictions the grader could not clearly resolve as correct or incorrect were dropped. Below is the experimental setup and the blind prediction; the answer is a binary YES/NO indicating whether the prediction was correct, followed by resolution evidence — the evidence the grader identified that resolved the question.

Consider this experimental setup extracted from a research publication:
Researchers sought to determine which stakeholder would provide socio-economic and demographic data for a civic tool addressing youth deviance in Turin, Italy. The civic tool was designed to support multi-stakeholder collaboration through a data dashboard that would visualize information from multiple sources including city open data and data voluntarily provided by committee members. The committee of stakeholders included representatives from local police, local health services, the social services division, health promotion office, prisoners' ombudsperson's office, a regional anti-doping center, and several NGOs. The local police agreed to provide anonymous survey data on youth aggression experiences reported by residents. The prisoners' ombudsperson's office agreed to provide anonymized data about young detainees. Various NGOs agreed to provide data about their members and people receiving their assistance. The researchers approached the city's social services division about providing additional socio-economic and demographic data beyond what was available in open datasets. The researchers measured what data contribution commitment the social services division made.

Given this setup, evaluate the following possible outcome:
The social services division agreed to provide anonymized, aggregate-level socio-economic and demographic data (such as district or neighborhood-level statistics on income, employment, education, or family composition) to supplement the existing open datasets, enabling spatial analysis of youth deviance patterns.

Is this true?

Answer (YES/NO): NO